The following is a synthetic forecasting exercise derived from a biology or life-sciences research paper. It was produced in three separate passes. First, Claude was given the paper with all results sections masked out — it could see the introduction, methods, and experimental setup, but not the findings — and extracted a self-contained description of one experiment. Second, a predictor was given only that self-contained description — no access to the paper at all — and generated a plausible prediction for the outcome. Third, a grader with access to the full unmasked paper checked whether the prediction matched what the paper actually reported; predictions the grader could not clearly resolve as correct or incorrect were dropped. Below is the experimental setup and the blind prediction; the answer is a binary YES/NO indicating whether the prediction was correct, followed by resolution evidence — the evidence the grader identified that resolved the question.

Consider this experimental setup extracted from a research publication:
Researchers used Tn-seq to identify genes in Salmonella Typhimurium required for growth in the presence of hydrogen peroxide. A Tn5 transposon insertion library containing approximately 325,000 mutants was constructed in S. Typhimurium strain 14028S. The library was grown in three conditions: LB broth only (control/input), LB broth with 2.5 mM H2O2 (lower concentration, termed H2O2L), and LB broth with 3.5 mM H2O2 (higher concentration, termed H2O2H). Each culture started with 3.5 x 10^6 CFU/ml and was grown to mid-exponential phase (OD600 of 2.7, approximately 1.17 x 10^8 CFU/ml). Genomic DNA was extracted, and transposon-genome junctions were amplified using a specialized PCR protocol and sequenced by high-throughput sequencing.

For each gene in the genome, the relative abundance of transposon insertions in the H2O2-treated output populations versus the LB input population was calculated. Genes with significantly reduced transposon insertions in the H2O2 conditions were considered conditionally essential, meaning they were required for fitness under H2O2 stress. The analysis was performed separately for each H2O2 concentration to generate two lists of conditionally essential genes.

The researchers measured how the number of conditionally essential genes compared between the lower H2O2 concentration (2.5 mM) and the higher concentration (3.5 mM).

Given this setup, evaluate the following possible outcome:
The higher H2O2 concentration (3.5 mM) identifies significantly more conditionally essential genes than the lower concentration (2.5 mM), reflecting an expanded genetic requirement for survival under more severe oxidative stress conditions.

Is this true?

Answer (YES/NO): NO